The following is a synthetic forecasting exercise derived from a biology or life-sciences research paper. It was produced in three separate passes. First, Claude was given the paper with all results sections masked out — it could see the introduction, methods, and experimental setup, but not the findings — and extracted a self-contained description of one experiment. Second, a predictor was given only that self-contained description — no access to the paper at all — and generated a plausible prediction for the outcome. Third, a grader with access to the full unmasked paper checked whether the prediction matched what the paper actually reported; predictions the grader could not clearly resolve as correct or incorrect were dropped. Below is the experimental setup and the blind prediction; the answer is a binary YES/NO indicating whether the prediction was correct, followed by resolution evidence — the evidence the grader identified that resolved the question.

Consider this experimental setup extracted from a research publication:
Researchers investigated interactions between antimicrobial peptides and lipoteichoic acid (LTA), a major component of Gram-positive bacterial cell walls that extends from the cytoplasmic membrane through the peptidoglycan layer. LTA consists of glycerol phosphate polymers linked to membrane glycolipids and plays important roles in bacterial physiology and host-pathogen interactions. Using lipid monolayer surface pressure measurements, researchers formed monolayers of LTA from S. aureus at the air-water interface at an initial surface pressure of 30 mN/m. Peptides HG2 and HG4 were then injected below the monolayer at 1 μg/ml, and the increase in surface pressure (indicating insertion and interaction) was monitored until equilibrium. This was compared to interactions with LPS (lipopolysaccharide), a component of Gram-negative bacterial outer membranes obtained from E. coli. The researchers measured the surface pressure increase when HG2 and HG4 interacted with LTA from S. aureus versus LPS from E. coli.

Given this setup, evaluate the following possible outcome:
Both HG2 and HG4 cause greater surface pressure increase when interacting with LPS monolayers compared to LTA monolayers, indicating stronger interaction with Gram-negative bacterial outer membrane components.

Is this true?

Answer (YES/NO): NO